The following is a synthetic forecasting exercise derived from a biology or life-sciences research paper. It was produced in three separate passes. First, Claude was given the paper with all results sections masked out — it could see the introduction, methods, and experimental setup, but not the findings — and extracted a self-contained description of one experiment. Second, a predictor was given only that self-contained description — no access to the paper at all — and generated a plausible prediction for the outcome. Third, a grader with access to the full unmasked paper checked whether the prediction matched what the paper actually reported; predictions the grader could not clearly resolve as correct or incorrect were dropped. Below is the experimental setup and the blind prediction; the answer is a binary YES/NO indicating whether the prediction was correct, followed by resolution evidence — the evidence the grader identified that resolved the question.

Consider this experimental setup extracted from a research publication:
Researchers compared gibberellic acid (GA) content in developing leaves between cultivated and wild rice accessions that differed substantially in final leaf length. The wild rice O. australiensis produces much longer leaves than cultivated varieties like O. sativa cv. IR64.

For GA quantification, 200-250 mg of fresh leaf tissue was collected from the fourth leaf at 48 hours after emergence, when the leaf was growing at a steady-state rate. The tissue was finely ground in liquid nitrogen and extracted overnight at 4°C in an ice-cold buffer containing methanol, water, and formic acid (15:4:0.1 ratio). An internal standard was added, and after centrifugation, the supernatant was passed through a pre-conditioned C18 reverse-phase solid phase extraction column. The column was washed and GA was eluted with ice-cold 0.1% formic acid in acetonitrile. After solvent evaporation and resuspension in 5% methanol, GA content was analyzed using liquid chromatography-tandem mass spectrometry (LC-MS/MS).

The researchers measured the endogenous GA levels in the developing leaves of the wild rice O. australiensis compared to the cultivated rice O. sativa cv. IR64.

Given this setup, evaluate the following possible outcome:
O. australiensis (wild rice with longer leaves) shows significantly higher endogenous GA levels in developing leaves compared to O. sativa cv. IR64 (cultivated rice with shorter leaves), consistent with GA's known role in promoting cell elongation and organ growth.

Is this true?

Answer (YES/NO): YES